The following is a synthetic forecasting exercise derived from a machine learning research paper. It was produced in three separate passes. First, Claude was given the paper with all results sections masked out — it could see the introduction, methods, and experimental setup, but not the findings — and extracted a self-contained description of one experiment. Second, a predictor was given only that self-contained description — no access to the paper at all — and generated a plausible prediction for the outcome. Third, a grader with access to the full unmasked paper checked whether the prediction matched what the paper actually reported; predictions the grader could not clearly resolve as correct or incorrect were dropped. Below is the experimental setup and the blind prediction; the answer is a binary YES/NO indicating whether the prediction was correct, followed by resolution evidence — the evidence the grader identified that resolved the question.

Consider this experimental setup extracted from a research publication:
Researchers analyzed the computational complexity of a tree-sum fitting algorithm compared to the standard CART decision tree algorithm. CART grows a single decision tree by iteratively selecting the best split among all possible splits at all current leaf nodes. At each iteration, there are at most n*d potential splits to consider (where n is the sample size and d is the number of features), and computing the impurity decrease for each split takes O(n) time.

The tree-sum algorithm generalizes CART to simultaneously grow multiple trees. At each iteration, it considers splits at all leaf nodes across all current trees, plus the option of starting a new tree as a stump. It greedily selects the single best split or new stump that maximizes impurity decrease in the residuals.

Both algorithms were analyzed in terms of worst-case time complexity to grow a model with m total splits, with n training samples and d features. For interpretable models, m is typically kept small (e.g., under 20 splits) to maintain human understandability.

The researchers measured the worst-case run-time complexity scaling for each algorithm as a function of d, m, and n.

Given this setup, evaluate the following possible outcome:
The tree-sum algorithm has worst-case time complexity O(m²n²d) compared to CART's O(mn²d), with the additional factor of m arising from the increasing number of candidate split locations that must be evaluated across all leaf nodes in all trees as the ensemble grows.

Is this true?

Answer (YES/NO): YES